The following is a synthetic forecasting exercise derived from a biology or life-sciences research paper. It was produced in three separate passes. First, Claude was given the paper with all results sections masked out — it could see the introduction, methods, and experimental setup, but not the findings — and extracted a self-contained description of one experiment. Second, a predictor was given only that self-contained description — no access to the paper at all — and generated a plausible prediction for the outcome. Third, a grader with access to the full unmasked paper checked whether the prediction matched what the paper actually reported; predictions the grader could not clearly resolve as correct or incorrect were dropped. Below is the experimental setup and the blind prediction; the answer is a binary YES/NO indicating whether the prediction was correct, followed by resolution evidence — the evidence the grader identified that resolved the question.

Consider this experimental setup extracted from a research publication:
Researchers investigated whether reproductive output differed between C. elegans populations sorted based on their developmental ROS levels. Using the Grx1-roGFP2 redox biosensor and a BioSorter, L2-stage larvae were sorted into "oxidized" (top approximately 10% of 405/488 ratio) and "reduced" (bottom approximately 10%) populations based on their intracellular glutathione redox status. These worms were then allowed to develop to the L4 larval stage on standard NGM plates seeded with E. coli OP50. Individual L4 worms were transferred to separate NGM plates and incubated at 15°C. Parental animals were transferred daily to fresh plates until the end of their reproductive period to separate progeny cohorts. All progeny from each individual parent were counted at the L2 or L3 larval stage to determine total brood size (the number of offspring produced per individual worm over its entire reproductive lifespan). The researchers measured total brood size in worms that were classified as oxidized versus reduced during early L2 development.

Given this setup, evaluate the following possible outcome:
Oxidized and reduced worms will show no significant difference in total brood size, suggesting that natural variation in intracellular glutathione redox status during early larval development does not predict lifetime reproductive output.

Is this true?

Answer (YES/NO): YES